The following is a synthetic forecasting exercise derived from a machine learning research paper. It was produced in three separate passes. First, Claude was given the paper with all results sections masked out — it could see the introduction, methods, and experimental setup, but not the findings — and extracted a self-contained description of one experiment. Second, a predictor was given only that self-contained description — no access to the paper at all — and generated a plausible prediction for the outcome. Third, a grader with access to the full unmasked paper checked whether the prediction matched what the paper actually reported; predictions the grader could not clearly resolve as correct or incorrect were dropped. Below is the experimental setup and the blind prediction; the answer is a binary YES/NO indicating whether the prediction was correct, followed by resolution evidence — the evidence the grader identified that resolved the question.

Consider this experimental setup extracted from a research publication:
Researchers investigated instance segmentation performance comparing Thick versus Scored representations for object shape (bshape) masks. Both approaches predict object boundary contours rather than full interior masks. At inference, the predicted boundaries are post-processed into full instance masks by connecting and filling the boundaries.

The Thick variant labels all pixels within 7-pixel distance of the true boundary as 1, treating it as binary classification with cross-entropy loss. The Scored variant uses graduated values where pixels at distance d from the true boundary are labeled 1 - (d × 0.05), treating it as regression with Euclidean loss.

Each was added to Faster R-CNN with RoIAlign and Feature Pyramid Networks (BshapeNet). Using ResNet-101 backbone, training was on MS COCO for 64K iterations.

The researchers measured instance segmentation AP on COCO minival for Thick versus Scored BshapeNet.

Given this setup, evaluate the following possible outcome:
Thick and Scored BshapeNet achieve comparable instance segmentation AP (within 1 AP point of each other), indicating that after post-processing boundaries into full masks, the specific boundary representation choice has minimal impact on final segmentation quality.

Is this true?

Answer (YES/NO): NO